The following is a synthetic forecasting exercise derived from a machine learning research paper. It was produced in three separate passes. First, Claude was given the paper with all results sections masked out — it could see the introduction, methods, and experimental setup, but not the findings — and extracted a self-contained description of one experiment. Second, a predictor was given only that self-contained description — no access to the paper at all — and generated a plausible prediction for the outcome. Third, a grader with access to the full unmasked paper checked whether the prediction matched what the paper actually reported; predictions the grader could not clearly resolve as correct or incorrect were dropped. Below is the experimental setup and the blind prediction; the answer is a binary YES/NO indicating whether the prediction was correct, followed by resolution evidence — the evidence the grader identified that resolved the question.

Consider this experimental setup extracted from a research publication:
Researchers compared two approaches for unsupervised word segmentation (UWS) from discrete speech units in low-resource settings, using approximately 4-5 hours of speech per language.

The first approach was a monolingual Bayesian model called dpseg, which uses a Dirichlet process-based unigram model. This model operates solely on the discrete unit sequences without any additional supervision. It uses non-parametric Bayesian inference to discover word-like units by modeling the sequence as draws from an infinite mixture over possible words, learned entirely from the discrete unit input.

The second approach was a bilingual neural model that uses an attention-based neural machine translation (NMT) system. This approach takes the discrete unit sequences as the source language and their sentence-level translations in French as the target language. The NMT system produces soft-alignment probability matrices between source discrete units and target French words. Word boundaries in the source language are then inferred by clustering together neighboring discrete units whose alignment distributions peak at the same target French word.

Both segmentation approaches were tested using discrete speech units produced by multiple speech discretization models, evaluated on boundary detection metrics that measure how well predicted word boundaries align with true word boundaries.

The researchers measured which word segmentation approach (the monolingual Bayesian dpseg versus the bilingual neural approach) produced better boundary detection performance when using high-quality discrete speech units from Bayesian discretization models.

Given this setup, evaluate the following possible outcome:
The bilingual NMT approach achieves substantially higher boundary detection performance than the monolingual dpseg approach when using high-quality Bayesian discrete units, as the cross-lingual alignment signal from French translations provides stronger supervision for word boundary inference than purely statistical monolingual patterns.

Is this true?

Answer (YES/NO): YES